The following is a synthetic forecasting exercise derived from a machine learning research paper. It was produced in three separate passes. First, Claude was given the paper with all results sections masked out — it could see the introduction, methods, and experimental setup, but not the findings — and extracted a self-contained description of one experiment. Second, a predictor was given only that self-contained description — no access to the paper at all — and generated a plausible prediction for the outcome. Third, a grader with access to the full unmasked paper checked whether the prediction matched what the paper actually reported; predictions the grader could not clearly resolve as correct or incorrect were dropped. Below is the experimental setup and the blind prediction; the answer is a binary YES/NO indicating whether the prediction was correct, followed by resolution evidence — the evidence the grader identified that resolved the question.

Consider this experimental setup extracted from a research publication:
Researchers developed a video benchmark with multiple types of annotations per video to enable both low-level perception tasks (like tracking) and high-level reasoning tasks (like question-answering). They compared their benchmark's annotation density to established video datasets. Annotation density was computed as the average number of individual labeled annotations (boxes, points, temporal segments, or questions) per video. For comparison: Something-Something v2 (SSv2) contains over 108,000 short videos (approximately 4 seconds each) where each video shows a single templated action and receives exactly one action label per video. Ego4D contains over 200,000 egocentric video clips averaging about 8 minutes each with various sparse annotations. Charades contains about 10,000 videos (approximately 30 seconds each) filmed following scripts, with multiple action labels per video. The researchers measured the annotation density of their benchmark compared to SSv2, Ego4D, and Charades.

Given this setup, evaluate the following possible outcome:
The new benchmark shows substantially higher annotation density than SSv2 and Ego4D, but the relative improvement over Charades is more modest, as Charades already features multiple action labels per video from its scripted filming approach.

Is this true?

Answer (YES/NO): YES